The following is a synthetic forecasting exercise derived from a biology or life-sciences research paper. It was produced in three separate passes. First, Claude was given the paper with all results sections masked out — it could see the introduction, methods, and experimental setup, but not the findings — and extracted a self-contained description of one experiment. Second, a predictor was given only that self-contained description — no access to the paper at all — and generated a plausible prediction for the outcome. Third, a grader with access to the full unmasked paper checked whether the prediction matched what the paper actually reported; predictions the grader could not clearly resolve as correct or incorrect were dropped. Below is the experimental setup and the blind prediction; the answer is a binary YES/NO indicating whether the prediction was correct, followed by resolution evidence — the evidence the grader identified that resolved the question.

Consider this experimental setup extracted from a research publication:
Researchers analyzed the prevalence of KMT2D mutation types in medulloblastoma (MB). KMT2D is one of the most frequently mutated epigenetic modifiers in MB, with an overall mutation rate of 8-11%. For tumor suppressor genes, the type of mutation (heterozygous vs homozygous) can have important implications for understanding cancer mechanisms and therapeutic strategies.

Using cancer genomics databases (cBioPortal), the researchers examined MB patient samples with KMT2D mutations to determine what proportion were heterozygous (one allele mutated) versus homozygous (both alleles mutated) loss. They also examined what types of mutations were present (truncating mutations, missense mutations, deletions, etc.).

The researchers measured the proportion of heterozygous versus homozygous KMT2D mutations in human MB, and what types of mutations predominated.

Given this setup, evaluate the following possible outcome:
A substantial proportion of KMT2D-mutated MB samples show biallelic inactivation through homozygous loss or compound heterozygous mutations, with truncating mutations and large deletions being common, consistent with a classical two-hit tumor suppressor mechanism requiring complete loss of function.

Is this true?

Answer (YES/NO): NO